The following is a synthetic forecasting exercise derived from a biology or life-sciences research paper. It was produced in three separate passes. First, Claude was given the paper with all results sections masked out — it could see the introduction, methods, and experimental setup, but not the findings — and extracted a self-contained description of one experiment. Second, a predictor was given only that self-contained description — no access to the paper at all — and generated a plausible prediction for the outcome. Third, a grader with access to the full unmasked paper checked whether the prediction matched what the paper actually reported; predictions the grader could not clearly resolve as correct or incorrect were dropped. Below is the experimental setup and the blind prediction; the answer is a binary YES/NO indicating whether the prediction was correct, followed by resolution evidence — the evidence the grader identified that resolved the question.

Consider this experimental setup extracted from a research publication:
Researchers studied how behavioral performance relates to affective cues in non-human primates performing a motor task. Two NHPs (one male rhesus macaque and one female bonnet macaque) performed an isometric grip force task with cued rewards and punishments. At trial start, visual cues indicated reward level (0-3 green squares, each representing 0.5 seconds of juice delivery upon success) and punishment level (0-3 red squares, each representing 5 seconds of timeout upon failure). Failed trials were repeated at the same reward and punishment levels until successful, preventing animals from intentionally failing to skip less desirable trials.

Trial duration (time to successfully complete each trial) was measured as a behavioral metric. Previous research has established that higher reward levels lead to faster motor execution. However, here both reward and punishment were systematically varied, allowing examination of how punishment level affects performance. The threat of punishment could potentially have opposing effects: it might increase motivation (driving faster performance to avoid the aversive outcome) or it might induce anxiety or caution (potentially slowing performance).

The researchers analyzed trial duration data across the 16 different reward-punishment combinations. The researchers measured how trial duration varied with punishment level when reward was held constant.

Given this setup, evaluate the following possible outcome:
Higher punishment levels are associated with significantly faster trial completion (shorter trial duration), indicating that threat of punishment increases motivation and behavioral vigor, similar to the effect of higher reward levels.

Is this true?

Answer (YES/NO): YES